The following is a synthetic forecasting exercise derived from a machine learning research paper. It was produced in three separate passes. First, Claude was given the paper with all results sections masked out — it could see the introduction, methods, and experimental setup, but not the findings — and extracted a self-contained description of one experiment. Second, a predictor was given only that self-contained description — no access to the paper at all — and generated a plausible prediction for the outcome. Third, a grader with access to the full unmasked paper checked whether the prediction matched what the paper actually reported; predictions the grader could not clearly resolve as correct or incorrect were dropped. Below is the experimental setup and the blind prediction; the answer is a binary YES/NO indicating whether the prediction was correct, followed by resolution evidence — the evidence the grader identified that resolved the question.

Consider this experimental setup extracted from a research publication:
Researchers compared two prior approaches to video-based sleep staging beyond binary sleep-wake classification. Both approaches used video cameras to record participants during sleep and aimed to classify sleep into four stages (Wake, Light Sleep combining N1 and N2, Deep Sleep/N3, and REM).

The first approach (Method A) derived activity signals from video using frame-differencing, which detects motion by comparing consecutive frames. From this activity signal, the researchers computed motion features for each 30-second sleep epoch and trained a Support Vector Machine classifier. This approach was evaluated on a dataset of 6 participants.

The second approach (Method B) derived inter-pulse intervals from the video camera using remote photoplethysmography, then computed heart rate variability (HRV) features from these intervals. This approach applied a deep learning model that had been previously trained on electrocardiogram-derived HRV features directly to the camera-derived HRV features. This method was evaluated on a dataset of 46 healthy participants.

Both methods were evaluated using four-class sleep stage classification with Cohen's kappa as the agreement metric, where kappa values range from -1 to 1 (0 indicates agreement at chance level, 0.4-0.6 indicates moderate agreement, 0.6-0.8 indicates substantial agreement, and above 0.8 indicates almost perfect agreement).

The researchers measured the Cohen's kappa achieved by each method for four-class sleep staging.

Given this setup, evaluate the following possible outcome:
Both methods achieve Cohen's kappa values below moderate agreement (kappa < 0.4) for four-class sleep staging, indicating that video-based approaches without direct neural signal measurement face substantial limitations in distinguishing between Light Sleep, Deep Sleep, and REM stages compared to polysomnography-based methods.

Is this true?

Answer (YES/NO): NO